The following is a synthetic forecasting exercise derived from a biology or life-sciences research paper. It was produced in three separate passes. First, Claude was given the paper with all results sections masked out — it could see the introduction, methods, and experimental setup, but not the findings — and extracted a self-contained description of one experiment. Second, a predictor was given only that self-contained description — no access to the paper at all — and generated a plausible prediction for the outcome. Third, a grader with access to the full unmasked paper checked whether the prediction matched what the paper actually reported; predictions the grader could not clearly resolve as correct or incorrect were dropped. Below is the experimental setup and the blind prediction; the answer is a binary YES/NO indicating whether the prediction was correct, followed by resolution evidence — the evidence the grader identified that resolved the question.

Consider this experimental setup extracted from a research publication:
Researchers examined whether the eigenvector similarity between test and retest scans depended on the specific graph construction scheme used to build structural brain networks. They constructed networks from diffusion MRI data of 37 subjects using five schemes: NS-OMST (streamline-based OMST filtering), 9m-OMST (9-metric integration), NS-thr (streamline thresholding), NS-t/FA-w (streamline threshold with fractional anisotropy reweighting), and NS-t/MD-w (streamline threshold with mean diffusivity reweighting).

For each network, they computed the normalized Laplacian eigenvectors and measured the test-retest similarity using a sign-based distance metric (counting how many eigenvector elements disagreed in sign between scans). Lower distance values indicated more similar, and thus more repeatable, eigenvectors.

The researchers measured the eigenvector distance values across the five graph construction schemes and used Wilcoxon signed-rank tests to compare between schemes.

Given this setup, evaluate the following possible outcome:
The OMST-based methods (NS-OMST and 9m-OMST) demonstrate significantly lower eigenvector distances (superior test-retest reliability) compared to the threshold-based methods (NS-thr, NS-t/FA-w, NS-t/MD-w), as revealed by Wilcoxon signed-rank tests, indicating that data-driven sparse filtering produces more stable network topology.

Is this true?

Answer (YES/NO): NO